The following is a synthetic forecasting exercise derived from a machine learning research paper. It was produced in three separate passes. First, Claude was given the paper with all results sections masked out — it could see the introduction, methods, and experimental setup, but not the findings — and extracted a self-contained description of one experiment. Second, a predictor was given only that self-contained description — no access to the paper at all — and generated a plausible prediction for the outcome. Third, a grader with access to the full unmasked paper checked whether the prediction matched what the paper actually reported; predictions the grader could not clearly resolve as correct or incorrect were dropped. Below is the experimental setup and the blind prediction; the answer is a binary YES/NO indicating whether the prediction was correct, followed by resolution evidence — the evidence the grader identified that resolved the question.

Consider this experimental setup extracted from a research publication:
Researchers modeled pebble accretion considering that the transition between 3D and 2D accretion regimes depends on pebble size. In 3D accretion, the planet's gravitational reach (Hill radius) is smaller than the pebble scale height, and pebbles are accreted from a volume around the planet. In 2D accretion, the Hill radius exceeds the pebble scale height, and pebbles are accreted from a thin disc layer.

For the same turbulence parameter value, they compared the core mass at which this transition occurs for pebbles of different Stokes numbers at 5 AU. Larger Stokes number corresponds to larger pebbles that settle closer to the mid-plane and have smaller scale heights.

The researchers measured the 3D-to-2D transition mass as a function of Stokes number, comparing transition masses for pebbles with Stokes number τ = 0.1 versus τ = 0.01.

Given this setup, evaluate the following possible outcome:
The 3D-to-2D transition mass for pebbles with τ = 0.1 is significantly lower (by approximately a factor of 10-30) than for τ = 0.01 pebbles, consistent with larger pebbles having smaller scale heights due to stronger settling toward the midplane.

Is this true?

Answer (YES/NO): NO